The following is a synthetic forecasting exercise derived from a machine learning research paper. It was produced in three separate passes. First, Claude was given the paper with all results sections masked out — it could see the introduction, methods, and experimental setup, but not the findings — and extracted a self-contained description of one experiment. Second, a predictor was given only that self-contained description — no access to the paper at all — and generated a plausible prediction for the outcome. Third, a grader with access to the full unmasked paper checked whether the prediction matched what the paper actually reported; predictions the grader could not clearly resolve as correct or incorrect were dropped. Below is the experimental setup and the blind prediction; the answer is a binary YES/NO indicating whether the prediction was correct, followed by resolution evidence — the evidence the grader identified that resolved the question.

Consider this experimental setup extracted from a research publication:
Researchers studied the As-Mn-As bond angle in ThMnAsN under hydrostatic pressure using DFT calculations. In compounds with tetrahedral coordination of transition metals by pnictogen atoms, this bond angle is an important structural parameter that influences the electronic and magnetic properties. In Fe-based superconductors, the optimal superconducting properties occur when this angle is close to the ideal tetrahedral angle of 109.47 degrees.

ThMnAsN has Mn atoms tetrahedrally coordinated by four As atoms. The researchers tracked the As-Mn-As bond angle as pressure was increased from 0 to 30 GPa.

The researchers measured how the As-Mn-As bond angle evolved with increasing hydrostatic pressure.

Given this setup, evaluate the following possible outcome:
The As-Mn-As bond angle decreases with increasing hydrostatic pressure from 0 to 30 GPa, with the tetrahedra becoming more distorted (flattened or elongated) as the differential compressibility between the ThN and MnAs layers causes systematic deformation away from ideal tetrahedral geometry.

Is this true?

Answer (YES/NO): NO